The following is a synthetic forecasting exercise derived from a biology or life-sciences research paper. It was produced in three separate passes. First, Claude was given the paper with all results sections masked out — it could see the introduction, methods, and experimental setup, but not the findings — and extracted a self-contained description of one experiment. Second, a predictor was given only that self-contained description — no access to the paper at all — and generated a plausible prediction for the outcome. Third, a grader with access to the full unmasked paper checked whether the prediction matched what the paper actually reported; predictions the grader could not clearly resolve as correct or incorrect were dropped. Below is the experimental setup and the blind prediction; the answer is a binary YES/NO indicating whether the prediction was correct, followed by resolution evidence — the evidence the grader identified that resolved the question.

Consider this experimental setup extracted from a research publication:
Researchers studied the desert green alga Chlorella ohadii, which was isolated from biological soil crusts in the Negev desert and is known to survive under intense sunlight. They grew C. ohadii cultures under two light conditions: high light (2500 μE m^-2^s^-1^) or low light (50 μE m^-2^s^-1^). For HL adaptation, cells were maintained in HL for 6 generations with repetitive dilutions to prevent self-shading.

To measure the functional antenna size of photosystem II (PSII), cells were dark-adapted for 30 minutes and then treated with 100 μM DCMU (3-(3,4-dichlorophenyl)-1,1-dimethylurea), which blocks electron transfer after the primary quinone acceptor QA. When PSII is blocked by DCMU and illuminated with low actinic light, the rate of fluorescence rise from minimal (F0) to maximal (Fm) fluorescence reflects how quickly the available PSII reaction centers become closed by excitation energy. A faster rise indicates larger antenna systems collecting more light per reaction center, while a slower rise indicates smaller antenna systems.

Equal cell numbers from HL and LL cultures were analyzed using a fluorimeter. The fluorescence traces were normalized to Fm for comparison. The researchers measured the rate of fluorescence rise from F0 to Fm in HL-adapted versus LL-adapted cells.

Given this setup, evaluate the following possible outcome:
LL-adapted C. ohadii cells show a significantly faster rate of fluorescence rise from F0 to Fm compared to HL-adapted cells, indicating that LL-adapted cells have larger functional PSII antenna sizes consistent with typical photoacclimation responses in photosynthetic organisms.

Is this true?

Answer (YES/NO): YES